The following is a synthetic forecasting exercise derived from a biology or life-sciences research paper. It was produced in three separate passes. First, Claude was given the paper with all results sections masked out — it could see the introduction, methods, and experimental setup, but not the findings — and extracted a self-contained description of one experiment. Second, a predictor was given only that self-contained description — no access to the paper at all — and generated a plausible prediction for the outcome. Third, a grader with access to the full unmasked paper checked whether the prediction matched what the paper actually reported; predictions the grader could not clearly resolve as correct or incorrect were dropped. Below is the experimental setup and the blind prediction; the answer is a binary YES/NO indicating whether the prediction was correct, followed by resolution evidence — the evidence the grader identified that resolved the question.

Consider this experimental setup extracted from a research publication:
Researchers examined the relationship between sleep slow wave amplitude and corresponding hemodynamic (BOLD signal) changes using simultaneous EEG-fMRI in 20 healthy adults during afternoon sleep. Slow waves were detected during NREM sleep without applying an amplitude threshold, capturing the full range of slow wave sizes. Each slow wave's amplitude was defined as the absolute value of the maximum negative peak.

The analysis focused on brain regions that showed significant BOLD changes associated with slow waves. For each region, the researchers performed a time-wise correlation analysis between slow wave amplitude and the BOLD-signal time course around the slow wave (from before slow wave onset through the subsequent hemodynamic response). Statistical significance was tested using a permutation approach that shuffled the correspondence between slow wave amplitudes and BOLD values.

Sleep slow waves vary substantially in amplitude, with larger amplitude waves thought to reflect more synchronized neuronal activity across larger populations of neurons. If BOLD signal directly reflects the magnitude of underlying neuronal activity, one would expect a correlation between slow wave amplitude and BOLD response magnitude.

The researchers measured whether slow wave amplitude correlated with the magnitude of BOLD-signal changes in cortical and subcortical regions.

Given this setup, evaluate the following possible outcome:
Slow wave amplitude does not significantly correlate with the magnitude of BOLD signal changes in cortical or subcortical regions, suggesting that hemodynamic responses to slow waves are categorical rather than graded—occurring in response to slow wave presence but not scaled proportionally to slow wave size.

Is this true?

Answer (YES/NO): NO